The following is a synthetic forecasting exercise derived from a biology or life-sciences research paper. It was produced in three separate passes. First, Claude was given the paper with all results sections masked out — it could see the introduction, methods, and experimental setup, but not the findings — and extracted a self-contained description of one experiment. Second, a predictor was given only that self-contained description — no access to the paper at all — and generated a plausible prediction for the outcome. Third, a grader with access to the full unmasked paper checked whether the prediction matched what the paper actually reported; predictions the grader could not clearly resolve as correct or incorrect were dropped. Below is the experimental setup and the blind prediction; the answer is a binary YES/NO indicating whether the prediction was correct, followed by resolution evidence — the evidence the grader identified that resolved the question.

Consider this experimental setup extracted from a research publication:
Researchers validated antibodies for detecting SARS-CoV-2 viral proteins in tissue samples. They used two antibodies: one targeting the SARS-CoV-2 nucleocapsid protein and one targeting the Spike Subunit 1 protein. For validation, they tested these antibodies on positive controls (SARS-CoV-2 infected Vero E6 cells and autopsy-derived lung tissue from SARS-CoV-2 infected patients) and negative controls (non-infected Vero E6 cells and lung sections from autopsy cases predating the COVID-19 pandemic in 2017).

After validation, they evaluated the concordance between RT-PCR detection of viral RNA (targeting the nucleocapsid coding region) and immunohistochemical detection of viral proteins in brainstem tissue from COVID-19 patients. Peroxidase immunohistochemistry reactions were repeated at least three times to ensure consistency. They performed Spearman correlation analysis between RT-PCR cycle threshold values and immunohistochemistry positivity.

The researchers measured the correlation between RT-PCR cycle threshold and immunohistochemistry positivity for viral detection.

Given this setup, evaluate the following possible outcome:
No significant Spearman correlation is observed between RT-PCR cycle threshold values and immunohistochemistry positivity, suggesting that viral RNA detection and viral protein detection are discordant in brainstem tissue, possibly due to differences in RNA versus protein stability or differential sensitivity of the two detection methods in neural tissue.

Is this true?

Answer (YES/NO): NO